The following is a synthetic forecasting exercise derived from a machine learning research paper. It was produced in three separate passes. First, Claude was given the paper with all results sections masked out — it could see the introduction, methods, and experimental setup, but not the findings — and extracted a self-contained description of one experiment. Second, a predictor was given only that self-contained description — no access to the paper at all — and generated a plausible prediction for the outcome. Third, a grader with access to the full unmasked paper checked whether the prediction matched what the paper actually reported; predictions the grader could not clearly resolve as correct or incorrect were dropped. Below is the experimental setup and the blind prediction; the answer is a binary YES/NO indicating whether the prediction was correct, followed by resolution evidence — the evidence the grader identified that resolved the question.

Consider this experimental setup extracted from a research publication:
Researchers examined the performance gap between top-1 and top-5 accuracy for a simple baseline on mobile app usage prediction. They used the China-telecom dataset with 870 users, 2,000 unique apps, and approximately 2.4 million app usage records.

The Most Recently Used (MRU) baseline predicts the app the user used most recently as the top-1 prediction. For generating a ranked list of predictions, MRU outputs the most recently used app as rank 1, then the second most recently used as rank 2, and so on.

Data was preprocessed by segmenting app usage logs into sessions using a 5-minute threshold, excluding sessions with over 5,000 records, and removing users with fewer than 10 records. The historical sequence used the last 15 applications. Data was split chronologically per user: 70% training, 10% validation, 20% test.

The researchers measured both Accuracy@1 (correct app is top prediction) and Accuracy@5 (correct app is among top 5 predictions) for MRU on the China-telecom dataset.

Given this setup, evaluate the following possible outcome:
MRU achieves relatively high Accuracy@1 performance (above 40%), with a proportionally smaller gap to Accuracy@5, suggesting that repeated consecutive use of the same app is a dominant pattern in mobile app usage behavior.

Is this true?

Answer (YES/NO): NO